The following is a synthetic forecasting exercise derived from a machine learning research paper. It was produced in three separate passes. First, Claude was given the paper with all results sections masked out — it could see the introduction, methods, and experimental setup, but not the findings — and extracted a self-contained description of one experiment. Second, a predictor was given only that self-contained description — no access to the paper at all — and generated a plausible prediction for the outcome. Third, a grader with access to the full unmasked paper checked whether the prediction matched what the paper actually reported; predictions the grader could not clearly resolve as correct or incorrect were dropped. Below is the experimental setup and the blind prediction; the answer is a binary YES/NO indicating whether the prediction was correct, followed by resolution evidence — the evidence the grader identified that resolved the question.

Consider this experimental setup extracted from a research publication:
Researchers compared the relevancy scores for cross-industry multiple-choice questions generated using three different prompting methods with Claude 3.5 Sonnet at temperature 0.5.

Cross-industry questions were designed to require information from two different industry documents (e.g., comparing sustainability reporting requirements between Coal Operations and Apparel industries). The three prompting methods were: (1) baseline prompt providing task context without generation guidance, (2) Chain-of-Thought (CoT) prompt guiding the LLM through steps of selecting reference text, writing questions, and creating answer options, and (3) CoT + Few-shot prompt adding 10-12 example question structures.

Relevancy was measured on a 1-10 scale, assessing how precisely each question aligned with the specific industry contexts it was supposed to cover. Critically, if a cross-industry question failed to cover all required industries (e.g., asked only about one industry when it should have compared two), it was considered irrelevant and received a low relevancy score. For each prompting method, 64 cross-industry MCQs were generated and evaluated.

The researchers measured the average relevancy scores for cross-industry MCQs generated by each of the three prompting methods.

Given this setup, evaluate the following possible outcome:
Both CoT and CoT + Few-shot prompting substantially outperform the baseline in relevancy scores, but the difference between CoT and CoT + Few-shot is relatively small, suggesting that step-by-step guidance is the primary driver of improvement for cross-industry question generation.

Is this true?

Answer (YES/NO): NO